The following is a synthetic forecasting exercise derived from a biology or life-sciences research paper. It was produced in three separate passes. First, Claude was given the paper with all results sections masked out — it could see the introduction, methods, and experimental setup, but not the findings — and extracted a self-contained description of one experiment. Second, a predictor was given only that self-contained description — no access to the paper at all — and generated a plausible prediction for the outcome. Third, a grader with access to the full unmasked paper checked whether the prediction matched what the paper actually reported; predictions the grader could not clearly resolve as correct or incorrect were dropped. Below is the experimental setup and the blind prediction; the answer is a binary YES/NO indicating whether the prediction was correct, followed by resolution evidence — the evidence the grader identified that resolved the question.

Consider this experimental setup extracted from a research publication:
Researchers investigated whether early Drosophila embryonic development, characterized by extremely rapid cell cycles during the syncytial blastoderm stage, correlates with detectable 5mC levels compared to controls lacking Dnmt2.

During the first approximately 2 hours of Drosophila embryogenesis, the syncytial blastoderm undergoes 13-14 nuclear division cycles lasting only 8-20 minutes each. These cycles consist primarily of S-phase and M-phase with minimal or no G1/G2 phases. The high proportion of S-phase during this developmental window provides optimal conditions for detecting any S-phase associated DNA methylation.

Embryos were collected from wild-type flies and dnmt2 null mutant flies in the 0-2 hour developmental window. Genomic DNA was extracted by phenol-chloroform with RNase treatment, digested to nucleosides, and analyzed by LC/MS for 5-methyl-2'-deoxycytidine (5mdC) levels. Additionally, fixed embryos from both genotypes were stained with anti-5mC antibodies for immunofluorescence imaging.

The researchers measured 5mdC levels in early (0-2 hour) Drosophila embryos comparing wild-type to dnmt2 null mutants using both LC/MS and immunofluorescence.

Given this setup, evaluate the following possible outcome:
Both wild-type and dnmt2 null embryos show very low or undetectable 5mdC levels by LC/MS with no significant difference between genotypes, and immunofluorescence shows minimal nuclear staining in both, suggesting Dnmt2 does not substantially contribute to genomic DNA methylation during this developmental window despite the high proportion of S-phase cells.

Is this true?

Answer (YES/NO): NO